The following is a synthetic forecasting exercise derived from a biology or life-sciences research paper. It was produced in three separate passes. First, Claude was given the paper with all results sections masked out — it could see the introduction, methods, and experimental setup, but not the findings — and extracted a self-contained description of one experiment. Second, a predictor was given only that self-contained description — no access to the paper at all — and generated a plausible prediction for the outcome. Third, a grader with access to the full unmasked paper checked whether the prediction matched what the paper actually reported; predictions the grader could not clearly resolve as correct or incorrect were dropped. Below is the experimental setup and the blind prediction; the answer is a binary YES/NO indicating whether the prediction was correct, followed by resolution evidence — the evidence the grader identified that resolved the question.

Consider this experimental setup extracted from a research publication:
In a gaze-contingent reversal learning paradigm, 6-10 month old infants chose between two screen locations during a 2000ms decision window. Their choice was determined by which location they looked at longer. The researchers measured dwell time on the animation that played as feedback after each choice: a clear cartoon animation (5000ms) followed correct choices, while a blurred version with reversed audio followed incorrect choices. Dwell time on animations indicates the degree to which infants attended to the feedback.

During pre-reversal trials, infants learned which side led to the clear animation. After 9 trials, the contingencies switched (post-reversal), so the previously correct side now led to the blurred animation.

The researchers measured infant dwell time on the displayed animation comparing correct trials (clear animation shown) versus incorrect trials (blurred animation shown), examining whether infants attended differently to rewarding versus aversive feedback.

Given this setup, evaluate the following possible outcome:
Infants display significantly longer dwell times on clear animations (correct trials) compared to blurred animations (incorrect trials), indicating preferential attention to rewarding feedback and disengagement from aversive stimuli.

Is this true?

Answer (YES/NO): YES